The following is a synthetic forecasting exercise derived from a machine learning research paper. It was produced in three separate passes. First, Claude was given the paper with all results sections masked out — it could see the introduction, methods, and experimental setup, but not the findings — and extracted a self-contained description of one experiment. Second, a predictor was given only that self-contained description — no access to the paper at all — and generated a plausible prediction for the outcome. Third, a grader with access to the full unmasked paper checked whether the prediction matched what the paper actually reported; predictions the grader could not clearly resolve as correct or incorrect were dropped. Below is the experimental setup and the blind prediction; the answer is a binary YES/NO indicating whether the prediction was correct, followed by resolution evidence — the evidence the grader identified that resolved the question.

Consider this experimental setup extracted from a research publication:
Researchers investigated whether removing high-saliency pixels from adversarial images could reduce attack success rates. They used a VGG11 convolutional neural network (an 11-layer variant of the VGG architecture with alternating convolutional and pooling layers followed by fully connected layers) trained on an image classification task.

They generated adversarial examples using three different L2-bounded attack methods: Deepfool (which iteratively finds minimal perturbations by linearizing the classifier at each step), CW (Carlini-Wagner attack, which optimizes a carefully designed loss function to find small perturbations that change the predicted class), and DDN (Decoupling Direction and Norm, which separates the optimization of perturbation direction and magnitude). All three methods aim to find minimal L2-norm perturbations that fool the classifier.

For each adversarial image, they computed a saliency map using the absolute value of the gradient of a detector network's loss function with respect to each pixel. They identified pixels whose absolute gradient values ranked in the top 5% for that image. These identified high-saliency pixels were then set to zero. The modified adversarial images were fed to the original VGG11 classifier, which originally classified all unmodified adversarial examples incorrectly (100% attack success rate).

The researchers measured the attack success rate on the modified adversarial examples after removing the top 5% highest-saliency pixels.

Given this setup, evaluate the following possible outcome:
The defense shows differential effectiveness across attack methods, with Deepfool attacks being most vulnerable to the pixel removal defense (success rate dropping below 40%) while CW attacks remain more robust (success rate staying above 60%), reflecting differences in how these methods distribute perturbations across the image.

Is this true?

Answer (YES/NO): NO